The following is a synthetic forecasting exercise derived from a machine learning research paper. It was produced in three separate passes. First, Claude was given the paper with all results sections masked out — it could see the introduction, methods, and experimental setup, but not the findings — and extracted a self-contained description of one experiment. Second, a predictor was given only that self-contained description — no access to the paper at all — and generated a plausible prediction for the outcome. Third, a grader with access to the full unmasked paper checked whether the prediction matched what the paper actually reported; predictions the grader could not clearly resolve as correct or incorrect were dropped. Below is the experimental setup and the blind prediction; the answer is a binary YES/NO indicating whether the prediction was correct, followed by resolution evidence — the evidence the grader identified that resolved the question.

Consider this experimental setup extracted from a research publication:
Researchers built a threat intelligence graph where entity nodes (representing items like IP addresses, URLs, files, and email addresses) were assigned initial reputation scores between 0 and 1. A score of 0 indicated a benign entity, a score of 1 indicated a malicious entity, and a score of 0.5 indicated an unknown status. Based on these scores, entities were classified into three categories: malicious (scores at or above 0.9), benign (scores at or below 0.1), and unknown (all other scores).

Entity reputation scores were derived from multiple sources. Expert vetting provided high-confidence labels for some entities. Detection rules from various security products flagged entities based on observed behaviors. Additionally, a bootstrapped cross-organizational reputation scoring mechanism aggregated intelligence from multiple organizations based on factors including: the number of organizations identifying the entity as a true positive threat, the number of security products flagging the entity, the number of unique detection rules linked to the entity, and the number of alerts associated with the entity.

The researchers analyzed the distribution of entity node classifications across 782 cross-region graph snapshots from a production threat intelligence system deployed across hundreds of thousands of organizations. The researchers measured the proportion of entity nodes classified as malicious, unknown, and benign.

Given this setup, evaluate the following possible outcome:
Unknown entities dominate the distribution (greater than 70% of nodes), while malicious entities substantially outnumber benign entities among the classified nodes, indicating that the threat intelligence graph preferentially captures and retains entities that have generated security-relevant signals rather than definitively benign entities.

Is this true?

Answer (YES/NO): NO